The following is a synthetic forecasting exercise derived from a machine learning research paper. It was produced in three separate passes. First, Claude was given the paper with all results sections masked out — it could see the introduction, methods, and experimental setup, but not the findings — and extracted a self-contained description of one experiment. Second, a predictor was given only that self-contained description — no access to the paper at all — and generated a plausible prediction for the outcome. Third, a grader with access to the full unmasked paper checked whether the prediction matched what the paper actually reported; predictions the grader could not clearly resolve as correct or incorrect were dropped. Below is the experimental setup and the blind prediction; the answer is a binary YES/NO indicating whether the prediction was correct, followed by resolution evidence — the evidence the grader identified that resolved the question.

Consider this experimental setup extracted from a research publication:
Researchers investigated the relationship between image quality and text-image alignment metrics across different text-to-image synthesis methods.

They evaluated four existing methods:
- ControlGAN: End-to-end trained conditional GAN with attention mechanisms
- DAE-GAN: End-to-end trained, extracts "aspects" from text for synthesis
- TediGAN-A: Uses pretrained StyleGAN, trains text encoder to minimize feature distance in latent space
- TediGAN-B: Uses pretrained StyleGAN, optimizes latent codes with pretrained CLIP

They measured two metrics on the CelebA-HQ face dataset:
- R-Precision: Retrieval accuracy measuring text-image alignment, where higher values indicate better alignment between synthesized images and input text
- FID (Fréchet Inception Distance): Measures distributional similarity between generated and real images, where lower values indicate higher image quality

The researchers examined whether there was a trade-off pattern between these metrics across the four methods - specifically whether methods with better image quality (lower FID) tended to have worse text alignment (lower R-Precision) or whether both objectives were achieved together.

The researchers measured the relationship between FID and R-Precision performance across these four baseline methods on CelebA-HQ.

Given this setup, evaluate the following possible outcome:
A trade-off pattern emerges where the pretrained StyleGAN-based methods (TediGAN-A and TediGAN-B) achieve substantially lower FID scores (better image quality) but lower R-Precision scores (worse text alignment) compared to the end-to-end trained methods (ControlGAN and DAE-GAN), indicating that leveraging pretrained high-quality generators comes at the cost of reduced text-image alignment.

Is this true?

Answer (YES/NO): YES